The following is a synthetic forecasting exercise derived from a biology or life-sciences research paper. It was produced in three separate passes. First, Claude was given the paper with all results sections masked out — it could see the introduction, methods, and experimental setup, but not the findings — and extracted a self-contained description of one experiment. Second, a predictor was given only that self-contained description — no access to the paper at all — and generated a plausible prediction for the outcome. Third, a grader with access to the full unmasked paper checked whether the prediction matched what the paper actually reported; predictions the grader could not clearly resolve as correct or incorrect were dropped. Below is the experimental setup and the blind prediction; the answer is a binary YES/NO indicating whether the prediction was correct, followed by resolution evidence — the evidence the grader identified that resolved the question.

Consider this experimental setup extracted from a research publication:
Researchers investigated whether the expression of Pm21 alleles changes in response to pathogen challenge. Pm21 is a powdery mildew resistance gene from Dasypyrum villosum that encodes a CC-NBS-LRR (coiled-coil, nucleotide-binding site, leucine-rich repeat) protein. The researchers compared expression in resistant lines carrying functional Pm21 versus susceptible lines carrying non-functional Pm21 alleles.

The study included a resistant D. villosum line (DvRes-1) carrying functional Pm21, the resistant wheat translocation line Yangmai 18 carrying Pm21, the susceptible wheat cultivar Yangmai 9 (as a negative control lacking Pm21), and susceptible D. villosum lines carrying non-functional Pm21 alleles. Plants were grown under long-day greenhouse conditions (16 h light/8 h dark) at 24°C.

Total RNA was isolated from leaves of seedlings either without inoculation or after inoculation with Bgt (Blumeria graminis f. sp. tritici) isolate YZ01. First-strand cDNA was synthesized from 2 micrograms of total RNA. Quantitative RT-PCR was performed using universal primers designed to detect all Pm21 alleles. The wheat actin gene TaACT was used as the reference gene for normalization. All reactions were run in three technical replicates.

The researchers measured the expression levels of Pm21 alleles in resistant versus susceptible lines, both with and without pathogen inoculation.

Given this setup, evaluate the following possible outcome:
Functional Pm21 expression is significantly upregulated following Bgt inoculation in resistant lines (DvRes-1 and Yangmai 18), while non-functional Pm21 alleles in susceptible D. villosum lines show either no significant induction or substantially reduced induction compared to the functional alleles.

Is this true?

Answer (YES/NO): NO